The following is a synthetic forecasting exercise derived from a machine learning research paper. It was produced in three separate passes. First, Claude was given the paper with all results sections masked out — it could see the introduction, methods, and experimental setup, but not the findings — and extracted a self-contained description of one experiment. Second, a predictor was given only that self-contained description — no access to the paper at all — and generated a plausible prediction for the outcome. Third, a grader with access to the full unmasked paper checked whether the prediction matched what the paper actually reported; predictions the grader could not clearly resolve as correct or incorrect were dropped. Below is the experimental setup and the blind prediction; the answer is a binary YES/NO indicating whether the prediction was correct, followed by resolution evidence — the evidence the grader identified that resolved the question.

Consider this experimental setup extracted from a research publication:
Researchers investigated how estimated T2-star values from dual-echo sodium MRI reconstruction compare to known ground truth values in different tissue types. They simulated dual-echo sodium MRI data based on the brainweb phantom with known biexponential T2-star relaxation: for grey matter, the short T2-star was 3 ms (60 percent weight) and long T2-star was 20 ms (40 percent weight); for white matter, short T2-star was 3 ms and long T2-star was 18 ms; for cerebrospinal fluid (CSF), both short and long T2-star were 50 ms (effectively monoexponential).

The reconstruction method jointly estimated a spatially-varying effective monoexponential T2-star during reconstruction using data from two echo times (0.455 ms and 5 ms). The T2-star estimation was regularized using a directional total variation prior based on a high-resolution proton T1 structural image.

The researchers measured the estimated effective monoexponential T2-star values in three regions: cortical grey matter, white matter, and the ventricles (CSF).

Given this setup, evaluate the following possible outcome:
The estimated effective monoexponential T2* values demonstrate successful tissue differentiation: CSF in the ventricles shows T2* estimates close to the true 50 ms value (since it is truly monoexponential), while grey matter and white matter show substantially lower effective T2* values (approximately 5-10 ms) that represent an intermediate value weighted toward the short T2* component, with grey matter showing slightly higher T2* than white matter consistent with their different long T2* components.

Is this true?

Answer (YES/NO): NO